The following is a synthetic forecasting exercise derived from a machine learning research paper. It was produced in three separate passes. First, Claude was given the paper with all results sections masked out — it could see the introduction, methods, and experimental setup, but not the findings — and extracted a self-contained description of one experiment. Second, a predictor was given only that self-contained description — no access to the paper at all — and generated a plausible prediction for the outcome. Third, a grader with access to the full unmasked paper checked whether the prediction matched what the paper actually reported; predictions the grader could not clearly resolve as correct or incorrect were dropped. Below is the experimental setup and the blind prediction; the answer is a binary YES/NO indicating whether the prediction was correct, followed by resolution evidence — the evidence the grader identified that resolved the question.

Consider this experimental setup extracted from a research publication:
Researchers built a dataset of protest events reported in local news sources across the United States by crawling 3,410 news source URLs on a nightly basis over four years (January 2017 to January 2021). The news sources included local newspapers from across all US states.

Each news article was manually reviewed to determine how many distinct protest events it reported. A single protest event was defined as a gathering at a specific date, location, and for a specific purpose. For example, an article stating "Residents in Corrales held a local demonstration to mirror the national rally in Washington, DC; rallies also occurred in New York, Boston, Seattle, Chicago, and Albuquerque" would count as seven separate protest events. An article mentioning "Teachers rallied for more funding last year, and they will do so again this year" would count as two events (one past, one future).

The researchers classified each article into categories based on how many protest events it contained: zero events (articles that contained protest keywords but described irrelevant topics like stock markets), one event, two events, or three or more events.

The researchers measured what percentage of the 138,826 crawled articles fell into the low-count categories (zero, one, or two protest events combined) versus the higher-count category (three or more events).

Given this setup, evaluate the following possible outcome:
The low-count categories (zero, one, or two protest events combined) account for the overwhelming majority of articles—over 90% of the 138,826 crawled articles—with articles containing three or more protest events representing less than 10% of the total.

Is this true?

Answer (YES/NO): YES